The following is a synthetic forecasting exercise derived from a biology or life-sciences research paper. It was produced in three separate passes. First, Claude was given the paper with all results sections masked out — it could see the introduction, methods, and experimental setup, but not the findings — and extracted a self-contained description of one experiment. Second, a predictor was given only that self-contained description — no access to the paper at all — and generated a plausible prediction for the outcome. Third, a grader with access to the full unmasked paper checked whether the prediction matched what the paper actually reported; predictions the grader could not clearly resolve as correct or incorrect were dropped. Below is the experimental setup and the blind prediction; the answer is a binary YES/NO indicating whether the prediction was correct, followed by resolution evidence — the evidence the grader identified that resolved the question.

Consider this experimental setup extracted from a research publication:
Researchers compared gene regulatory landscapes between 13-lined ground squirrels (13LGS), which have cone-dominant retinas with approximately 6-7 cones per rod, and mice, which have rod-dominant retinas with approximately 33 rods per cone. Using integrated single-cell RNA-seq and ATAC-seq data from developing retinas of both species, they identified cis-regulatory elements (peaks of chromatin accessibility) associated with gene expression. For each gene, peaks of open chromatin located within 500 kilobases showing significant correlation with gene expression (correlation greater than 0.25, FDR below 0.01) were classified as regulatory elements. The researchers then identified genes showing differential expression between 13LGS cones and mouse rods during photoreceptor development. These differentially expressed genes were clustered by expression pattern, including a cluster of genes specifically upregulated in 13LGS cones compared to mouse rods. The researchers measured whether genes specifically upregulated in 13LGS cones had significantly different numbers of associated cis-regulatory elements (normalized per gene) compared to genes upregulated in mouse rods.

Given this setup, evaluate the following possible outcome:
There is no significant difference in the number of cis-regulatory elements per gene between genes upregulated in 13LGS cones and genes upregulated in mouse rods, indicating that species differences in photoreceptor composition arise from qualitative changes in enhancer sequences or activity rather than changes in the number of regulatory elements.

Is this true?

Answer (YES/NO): NO